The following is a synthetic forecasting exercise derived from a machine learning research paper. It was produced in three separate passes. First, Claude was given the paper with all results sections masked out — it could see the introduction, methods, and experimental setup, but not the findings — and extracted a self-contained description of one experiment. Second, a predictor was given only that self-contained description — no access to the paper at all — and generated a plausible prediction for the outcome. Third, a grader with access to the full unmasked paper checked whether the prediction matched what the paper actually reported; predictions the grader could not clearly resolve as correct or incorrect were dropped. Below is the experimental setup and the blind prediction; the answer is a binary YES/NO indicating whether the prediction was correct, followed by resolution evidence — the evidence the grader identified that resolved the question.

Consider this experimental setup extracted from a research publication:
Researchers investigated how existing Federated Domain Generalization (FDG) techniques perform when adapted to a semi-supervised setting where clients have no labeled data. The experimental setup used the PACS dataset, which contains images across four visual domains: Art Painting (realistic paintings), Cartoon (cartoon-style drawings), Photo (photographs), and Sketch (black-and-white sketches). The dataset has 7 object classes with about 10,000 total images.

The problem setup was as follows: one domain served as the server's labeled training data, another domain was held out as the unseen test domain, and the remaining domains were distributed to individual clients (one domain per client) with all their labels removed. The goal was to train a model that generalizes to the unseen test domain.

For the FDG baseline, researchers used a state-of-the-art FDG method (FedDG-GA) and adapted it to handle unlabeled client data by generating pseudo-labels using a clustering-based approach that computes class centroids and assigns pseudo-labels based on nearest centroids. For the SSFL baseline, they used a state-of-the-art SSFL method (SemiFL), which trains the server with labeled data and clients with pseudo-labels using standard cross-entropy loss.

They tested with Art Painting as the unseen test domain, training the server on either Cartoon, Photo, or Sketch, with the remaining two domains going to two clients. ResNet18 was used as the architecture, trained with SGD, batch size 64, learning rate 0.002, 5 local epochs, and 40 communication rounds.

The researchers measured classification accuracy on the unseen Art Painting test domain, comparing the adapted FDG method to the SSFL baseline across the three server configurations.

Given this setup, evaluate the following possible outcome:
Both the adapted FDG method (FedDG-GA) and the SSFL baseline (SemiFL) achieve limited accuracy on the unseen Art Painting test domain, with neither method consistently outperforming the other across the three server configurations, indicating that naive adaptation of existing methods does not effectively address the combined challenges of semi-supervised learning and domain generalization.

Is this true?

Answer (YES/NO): NO